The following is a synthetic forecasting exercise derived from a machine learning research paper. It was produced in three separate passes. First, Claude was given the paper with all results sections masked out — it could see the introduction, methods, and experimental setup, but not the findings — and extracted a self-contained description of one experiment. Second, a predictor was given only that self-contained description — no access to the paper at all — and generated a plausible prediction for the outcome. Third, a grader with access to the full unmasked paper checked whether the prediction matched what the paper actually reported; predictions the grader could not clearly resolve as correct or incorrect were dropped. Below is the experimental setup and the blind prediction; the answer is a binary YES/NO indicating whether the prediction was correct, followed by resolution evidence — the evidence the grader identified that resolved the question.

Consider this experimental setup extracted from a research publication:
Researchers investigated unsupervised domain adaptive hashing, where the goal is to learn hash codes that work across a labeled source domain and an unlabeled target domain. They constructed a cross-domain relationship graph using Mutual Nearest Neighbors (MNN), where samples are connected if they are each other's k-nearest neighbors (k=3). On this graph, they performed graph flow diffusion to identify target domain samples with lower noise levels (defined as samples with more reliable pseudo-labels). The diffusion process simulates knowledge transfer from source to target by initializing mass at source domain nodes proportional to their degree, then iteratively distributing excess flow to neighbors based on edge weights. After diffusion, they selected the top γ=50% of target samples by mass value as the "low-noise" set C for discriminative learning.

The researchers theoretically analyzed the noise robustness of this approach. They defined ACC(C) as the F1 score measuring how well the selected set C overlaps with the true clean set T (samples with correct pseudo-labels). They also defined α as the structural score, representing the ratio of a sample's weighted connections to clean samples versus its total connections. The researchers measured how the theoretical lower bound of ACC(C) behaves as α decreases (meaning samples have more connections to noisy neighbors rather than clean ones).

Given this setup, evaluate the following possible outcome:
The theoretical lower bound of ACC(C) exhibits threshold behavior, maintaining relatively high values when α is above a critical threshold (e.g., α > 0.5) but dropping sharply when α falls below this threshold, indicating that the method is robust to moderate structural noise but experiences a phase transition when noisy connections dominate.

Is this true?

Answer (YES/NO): NO